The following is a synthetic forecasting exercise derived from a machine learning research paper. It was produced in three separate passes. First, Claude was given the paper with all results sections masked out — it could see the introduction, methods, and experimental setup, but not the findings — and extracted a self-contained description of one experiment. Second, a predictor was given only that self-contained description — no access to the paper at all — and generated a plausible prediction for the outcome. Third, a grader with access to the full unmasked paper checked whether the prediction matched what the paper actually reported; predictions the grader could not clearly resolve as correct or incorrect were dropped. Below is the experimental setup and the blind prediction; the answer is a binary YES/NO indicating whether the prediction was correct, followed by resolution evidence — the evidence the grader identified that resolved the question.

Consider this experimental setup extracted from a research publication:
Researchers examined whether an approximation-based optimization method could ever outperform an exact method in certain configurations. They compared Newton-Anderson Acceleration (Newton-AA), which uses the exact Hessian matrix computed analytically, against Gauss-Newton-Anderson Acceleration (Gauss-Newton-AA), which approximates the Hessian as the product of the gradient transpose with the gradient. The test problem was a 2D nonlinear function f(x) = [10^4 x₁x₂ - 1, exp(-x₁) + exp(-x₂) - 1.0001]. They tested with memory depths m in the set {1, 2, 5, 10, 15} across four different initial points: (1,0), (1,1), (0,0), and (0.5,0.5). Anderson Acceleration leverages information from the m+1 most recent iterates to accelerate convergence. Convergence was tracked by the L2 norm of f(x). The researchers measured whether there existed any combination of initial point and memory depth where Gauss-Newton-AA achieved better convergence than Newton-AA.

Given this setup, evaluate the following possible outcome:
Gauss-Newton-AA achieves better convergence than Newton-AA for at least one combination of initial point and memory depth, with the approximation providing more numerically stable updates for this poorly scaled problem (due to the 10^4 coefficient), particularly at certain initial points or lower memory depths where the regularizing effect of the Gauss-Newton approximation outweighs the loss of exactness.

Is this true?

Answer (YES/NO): YES